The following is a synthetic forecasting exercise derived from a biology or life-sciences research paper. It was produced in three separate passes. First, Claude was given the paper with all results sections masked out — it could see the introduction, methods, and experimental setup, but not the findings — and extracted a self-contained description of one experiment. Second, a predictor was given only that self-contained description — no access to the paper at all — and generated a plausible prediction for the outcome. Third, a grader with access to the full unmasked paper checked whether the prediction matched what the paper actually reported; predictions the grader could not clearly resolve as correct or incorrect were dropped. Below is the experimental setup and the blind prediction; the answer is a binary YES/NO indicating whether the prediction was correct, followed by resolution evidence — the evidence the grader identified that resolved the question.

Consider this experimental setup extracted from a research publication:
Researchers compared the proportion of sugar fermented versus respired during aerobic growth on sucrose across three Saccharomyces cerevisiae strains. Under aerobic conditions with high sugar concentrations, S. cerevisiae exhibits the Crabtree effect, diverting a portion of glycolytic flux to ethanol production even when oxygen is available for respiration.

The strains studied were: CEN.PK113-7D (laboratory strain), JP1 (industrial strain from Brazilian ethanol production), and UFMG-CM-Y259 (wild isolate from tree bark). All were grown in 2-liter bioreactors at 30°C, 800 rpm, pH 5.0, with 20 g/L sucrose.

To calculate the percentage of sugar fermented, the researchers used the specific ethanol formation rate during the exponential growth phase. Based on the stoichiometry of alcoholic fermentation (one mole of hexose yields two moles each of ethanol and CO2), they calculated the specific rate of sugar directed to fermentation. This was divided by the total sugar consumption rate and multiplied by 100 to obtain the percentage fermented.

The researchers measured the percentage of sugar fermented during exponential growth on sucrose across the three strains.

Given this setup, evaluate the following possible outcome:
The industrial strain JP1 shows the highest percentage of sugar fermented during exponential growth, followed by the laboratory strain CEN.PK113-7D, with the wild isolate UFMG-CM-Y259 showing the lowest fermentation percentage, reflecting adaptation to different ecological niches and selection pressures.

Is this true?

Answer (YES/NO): NO